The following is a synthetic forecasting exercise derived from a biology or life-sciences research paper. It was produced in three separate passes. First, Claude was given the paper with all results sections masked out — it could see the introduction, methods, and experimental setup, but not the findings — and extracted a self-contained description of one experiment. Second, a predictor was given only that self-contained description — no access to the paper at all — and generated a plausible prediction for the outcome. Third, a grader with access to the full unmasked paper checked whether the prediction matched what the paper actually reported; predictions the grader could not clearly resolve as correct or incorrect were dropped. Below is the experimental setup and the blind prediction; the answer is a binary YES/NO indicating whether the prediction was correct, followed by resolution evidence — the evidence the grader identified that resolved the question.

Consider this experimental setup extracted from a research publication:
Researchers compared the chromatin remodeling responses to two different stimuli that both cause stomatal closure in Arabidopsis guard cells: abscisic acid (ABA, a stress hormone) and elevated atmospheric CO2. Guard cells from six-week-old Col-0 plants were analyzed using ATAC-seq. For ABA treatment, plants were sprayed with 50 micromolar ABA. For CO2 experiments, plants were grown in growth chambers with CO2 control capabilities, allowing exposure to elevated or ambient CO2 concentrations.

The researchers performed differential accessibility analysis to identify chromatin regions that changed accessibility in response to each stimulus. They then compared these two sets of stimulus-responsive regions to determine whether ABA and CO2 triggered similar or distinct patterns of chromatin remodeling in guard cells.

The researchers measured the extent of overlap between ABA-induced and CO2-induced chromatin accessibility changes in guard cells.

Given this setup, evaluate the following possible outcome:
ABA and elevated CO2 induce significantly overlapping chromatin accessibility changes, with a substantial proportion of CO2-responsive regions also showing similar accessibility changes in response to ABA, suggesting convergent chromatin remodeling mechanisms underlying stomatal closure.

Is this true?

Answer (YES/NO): NO